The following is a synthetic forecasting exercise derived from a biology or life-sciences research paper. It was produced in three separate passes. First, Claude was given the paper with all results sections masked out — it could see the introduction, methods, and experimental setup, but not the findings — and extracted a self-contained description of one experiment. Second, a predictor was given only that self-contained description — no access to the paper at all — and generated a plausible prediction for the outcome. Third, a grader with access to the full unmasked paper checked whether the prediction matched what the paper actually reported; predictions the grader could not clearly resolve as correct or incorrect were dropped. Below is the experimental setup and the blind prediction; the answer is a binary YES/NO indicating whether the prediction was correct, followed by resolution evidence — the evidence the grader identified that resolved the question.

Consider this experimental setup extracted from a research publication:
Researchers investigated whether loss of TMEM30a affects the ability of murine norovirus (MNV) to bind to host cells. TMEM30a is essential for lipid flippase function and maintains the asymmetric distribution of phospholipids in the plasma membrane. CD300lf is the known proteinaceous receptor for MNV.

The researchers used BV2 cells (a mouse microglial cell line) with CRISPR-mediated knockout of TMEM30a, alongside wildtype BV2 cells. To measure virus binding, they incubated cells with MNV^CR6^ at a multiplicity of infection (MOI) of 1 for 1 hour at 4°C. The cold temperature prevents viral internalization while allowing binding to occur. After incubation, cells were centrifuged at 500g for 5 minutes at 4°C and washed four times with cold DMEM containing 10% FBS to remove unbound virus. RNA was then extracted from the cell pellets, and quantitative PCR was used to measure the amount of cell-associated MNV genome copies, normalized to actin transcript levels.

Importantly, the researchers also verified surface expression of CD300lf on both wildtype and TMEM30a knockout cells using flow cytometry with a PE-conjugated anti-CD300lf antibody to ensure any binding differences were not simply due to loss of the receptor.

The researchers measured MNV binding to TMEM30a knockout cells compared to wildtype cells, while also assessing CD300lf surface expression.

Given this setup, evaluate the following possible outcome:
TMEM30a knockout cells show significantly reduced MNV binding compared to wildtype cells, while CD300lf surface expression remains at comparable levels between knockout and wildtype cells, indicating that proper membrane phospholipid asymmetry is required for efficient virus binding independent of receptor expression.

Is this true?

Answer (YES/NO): YES